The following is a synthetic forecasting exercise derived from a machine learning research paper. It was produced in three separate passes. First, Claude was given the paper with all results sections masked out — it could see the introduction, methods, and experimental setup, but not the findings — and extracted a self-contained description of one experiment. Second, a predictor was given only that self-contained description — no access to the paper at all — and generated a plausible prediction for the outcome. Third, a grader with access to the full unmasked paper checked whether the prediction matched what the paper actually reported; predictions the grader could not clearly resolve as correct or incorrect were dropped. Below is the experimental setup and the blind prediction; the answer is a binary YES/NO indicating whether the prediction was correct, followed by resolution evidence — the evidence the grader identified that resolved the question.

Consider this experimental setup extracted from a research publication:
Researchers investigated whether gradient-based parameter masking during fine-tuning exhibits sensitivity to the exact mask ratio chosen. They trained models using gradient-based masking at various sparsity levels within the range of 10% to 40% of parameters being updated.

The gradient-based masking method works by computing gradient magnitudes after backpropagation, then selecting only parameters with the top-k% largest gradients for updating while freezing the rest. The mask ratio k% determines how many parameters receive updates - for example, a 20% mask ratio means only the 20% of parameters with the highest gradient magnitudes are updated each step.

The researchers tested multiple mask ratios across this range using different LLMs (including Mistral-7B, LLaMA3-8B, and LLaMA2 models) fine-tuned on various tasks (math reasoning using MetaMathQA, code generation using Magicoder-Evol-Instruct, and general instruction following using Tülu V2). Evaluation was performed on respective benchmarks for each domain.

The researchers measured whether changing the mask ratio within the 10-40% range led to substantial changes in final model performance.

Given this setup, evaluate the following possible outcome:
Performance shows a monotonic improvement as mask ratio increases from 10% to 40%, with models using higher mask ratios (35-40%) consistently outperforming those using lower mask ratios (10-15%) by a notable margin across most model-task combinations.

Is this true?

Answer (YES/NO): NO